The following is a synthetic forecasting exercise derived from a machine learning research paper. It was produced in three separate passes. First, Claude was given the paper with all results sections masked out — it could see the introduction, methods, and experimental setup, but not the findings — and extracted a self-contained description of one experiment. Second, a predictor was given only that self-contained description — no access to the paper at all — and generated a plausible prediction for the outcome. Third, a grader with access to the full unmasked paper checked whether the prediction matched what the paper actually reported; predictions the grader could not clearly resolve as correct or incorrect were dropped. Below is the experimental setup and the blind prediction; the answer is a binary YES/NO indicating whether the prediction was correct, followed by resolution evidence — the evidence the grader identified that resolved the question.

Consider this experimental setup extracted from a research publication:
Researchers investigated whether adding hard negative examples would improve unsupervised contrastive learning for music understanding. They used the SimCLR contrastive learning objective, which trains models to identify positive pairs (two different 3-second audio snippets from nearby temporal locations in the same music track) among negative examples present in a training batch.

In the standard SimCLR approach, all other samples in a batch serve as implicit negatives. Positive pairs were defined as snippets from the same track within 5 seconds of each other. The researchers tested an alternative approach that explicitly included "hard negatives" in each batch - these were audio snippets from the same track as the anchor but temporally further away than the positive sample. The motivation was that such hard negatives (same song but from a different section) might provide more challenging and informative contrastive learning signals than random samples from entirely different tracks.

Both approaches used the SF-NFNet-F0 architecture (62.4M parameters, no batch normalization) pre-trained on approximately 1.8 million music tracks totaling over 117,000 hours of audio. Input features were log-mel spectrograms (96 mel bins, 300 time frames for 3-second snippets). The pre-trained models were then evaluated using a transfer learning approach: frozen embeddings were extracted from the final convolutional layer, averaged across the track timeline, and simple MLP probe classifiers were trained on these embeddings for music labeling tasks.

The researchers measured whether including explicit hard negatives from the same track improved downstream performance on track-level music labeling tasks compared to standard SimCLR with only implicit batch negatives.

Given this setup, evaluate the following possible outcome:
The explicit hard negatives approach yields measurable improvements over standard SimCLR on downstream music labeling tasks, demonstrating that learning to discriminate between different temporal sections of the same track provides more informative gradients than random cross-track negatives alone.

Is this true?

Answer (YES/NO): NO